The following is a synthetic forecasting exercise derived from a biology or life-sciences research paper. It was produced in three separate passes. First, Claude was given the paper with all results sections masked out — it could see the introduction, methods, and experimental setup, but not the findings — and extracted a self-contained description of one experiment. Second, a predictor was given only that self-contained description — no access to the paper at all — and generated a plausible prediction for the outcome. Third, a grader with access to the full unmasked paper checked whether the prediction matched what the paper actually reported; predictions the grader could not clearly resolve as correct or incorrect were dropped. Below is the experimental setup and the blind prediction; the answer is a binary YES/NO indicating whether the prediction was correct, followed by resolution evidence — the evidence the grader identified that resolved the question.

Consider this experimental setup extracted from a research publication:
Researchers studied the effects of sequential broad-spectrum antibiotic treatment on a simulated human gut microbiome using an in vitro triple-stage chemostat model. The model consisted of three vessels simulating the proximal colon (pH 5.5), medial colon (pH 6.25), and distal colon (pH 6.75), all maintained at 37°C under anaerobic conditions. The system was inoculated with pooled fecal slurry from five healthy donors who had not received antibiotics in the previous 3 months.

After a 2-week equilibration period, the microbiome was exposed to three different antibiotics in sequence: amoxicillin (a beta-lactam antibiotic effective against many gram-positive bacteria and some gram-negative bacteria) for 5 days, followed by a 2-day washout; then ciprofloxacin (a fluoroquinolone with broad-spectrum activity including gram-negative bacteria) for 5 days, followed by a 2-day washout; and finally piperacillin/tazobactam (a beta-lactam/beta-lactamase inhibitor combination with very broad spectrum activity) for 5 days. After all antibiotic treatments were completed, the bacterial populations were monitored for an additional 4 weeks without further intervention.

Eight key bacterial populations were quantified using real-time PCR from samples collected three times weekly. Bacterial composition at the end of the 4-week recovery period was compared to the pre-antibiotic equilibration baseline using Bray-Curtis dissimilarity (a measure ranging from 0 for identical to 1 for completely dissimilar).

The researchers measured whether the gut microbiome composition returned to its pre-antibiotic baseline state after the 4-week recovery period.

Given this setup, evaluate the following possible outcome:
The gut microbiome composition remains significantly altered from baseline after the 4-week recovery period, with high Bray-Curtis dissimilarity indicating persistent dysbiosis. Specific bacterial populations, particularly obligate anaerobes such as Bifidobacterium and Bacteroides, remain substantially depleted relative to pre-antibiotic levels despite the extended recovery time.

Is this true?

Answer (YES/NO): NO